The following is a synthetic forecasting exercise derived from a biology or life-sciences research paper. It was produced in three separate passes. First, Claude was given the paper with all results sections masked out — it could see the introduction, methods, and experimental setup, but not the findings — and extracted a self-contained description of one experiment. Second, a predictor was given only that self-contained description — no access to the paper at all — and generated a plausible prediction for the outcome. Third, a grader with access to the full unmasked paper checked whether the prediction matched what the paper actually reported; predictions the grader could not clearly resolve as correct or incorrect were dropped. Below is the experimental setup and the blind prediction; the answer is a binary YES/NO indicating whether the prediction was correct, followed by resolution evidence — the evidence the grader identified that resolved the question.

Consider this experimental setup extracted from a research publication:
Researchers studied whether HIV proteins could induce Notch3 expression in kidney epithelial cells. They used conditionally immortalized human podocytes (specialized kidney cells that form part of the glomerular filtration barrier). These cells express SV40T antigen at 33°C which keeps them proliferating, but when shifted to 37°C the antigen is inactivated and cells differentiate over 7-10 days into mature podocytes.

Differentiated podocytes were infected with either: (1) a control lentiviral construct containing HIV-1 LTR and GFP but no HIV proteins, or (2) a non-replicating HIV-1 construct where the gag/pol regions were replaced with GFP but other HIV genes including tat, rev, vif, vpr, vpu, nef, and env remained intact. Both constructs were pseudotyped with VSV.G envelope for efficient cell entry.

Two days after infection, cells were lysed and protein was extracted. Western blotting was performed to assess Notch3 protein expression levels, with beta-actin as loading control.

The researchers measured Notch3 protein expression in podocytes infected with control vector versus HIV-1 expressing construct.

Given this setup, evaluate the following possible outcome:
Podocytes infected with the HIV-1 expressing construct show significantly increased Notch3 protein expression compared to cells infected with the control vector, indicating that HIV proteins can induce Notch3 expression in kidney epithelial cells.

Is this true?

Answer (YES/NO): YES